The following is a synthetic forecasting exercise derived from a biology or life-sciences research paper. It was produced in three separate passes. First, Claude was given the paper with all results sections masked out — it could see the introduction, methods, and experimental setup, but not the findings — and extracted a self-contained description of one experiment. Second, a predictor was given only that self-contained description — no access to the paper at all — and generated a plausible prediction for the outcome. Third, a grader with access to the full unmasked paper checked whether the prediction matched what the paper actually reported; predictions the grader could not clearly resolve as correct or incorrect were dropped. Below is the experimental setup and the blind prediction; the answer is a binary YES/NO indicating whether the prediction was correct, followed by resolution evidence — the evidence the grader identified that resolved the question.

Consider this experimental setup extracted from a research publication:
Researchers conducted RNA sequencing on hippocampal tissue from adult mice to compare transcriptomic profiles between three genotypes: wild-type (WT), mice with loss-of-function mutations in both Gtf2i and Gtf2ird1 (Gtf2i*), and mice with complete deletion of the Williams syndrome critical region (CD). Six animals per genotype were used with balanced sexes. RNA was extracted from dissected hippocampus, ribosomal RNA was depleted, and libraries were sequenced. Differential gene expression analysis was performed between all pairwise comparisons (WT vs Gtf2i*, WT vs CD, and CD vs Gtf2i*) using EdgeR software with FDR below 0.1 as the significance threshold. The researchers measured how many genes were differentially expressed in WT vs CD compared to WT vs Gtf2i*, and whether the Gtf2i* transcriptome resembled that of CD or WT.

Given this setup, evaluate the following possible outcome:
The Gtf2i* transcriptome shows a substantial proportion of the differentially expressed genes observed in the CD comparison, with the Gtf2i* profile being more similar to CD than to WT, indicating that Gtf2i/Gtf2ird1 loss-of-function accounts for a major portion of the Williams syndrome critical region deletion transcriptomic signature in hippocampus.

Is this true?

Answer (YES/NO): NO